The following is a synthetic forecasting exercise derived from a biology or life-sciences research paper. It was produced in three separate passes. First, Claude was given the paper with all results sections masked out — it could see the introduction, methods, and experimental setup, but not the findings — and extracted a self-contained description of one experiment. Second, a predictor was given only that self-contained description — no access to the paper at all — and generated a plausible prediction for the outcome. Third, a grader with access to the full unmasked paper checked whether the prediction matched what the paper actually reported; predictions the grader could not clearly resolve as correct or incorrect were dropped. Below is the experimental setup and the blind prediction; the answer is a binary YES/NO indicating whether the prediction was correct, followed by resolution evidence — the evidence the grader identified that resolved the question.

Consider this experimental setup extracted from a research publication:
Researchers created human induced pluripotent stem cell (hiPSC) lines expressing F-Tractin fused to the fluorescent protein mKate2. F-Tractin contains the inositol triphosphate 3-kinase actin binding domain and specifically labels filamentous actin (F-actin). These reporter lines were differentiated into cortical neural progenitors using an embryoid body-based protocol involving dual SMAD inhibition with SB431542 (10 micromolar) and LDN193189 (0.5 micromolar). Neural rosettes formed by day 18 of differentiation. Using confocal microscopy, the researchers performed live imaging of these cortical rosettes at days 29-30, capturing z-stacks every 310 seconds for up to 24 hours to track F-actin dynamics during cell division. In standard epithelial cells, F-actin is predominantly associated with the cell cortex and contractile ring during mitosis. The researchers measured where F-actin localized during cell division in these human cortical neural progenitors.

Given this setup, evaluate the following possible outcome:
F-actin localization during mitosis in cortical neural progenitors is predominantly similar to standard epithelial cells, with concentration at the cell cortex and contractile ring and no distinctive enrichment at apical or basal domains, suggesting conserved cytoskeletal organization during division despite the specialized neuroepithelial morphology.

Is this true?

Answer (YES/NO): NO